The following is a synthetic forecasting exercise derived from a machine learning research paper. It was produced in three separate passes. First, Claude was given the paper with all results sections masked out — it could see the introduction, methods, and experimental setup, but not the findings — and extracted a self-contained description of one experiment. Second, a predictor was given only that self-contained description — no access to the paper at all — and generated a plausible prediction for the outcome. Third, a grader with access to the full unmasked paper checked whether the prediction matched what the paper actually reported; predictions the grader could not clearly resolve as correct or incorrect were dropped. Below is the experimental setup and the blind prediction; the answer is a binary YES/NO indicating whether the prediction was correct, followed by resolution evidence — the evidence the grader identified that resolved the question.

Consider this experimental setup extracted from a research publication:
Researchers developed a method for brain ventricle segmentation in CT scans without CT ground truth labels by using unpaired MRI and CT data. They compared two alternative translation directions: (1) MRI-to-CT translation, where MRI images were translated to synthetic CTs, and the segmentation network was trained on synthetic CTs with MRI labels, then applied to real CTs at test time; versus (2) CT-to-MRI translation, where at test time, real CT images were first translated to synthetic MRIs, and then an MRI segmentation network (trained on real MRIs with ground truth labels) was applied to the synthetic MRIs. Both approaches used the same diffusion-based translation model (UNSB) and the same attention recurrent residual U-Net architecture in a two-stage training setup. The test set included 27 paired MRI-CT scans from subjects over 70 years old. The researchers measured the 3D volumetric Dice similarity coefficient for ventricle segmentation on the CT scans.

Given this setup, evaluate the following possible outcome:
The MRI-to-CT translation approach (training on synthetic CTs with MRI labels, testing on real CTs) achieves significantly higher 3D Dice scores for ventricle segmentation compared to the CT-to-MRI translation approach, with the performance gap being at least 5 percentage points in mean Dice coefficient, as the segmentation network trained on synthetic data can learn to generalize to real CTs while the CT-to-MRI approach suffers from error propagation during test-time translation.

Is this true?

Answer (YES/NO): NO